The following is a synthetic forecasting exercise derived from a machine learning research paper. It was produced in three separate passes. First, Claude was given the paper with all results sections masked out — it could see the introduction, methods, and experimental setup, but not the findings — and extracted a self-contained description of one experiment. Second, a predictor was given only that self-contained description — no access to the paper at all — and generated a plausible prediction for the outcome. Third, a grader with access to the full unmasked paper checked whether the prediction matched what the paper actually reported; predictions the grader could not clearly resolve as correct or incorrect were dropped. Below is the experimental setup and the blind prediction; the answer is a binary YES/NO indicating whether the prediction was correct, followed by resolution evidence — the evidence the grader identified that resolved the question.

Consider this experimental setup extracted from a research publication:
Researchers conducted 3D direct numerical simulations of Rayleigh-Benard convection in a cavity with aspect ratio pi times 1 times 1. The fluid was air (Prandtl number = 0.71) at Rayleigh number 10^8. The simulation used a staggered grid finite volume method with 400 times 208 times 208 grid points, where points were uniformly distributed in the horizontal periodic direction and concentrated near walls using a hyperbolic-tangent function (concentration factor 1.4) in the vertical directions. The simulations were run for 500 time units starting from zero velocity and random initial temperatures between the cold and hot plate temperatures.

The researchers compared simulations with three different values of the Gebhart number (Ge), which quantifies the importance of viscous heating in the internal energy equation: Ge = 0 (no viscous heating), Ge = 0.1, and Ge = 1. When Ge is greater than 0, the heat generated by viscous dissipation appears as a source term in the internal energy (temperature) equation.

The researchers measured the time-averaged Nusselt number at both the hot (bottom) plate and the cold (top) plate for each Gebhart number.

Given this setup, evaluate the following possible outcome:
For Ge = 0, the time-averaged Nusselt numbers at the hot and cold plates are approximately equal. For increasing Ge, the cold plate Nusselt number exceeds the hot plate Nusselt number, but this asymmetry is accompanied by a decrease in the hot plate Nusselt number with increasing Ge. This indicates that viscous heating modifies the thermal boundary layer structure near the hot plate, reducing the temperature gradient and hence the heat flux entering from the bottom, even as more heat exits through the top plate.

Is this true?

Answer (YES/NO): YES